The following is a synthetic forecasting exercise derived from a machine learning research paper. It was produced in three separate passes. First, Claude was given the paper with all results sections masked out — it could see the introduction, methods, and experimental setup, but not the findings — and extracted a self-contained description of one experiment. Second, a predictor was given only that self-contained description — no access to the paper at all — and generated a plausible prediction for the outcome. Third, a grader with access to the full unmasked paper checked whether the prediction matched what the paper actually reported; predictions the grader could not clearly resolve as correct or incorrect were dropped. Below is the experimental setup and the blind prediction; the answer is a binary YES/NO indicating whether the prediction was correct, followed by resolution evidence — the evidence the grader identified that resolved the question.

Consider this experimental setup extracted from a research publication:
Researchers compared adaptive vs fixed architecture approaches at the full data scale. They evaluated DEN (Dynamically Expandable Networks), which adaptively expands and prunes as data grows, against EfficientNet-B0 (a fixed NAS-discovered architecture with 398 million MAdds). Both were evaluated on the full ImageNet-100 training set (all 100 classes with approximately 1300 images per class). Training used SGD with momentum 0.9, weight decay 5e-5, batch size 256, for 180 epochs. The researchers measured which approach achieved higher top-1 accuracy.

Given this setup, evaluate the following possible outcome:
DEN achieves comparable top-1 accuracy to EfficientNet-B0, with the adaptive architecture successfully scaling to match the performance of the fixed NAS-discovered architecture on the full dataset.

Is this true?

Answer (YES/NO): YES